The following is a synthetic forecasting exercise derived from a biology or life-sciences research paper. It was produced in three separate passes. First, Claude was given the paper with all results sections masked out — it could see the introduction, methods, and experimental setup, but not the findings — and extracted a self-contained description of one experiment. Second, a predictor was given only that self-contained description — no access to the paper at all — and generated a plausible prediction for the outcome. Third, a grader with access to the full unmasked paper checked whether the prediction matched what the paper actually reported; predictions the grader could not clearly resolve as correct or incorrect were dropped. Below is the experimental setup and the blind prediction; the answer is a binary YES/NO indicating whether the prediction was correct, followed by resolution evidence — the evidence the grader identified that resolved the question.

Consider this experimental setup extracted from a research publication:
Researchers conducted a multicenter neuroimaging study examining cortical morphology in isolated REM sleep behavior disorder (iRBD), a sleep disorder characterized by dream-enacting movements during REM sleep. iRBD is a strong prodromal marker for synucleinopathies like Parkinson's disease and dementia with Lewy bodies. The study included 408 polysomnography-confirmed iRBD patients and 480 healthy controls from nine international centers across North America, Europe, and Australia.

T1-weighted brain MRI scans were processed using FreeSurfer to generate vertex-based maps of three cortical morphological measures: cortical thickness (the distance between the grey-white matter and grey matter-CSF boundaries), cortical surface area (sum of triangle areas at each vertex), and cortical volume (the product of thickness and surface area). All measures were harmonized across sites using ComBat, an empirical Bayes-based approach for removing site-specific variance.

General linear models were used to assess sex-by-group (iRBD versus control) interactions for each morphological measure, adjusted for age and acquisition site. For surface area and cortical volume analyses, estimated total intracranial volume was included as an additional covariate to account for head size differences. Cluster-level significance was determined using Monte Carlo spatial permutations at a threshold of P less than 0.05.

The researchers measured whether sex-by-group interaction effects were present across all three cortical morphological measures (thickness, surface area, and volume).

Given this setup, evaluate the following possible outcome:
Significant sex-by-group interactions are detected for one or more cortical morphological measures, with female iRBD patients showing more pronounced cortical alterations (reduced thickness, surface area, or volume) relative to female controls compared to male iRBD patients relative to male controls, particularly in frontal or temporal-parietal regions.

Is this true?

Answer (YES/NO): NO